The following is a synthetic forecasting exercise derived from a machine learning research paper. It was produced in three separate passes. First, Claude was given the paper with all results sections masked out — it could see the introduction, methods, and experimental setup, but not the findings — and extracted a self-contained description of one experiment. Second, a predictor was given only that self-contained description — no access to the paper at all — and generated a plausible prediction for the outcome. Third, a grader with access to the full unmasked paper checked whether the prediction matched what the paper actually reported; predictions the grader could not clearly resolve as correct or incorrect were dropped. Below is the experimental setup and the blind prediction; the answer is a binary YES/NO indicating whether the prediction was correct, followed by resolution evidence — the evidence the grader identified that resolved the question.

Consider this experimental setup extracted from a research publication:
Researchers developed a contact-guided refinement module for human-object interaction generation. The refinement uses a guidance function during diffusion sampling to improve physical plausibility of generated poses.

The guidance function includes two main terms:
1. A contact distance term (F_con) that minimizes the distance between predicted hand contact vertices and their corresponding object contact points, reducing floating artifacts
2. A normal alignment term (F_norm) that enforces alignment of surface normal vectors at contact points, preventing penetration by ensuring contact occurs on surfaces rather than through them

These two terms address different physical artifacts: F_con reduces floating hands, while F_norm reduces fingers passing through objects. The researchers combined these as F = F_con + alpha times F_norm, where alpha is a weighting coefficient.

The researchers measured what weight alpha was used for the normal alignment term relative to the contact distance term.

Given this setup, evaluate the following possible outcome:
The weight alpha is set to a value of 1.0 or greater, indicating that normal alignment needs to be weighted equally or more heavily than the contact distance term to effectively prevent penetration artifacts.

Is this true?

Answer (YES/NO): NO